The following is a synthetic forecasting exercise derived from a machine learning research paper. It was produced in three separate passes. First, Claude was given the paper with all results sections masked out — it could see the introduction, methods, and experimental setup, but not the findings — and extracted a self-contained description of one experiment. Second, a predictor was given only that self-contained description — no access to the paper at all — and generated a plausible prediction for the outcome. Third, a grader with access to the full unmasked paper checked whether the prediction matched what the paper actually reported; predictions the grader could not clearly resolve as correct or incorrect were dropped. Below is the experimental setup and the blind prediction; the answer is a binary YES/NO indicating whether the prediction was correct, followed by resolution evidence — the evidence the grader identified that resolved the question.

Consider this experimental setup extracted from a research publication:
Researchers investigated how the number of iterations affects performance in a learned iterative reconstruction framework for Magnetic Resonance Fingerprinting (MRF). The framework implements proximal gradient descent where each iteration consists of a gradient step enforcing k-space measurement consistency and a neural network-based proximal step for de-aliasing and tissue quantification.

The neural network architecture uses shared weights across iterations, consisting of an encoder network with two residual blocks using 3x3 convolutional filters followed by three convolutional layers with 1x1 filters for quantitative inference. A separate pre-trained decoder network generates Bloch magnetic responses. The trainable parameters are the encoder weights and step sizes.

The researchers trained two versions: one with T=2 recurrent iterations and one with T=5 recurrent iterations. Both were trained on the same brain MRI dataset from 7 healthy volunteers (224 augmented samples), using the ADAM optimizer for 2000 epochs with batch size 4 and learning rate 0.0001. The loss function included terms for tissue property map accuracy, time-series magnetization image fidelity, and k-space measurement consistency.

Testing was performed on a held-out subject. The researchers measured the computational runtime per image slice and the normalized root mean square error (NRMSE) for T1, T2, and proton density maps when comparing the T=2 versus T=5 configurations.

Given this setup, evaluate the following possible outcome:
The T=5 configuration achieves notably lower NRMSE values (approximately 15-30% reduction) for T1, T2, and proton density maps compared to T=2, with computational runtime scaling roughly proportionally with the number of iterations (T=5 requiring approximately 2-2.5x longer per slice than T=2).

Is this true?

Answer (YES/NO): NO